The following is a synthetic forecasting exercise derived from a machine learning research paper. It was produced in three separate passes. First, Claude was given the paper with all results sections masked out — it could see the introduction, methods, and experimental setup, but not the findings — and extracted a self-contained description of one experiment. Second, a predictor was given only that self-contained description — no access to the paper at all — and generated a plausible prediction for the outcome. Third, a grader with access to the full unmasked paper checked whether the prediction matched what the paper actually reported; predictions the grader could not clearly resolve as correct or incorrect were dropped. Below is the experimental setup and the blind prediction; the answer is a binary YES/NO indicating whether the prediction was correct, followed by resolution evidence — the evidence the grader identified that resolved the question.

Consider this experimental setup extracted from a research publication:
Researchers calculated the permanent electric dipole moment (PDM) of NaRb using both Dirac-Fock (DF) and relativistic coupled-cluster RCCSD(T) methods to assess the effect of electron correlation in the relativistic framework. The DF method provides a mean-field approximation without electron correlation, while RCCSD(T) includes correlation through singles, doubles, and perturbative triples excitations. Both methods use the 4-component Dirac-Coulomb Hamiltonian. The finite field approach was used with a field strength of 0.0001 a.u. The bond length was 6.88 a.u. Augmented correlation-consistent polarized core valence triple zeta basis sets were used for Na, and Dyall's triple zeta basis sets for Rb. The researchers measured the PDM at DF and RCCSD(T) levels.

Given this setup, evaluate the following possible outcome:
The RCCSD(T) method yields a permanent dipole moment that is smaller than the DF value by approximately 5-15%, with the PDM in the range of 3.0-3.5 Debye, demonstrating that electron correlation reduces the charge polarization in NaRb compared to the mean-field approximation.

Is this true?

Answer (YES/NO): NO